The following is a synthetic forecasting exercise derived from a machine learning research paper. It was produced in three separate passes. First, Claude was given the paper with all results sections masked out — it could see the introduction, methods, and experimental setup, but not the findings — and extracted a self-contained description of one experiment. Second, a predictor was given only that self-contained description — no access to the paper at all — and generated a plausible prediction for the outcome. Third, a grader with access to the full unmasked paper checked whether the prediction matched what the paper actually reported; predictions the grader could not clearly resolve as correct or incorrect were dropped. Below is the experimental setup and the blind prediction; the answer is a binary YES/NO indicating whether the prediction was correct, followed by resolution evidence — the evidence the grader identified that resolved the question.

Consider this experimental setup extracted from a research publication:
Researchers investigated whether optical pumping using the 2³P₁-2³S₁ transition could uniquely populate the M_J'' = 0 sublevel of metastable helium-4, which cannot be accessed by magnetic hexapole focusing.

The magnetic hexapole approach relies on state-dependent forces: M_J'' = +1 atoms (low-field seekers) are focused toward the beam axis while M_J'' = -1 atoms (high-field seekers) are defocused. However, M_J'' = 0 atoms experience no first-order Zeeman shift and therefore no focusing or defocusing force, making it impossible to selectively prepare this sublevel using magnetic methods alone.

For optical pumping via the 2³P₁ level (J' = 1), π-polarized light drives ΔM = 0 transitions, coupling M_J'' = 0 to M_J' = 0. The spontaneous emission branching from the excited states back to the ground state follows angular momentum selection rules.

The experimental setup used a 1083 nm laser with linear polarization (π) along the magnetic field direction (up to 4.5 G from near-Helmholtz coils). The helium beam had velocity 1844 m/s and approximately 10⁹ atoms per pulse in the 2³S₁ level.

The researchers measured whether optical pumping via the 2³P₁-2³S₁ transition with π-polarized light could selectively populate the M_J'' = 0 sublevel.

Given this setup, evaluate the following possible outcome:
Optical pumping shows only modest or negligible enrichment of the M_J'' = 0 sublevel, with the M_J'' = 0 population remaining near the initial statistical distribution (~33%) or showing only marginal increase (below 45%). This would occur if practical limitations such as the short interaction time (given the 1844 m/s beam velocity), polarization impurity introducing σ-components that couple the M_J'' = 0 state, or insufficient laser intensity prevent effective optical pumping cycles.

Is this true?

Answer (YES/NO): NO